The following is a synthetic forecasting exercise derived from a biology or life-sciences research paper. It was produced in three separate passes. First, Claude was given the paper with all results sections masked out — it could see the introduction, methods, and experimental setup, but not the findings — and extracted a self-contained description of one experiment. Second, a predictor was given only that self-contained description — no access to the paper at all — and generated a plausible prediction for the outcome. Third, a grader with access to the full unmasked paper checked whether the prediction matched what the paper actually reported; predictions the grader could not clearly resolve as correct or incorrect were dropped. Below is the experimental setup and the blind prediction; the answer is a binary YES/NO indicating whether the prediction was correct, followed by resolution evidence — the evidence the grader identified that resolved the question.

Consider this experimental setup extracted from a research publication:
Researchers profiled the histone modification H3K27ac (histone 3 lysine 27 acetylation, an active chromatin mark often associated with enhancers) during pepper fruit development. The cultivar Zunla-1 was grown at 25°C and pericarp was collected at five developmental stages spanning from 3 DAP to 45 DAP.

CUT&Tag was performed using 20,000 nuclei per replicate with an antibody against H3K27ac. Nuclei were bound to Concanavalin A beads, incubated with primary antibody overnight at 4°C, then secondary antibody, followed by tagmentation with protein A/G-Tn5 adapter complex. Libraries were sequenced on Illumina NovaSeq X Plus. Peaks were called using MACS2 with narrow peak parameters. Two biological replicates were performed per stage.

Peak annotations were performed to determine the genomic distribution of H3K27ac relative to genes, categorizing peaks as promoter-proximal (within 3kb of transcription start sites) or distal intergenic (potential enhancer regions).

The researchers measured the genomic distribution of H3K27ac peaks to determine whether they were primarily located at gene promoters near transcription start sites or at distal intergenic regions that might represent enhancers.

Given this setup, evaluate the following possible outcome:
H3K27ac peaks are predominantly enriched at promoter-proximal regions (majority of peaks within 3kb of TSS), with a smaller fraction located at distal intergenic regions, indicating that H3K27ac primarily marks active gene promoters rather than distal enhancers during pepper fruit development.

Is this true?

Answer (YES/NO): NO